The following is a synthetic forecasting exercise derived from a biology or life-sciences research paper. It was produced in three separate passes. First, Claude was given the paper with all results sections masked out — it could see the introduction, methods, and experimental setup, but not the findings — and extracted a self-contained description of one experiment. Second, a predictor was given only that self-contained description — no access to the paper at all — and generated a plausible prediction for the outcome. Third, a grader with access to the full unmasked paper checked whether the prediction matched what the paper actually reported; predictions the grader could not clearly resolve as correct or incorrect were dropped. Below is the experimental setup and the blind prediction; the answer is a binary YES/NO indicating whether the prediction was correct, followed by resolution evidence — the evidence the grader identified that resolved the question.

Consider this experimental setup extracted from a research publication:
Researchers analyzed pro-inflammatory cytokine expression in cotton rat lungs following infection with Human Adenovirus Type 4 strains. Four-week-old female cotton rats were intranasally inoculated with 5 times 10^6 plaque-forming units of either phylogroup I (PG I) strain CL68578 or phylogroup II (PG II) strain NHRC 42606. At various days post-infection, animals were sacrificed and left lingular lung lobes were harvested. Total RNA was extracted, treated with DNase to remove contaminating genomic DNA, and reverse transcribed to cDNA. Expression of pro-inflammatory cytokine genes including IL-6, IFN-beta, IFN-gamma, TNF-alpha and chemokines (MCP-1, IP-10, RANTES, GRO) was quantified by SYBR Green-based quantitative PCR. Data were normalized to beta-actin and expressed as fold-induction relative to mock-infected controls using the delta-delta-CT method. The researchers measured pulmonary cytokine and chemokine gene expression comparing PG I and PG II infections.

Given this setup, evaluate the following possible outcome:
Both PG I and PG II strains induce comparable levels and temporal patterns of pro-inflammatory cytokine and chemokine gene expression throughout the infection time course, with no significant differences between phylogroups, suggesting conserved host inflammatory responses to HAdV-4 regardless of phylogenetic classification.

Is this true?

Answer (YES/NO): NO